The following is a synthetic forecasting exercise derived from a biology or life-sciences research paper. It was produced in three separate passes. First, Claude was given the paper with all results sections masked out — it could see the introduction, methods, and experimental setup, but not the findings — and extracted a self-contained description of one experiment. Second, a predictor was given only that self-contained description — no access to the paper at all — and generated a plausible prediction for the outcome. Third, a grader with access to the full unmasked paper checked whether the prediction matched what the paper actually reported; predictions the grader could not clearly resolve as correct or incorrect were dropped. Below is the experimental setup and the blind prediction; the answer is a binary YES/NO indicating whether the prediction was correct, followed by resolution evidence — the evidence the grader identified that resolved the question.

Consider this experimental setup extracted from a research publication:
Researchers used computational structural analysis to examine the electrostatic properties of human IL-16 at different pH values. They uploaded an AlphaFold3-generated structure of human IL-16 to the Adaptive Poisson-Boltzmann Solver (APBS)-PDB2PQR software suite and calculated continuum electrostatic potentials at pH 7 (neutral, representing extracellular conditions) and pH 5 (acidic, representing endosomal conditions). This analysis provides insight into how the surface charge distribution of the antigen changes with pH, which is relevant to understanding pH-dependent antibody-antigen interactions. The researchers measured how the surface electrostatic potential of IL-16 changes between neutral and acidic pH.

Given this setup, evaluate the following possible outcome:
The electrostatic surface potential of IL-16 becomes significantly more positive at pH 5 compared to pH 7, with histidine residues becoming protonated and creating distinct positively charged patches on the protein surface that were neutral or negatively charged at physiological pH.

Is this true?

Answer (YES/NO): NO